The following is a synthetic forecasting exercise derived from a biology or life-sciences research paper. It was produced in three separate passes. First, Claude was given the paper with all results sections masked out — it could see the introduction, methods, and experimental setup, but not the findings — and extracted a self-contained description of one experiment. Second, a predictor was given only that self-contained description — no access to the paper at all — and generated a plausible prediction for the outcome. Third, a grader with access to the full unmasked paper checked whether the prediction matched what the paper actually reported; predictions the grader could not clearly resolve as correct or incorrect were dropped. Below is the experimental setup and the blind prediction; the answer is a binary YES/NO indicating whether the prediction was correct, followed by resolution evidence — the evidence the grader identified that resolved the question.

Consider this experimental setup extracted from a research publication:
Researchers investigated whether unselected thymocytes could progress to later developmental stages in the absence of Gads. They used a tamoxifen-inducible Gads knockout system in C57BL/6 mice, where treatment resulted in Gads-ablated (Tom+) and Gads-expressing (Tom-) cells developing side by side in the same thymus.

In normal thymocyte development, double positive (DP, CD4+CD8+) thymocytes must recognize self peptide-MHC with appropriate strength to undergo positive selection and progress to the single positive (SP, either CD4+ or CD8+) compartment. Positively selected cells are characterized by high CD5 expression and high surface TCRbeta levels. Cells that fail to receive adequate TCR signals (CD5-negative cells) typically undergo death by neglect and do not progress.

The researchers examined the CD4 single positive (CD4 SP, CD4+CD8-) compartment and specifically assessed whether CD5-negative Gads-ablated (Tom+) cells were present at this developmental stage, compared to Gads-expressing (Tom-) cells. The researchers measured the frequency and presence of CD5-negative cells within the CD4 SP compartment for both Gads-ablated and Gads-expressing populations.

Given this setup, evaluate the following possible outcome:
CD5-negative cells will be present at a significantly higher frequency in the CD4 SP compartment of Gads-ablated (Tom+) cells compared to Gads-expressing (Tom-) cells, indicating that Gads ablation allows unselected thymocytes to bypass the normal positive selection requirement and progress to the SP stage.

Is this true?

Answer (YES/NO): YES